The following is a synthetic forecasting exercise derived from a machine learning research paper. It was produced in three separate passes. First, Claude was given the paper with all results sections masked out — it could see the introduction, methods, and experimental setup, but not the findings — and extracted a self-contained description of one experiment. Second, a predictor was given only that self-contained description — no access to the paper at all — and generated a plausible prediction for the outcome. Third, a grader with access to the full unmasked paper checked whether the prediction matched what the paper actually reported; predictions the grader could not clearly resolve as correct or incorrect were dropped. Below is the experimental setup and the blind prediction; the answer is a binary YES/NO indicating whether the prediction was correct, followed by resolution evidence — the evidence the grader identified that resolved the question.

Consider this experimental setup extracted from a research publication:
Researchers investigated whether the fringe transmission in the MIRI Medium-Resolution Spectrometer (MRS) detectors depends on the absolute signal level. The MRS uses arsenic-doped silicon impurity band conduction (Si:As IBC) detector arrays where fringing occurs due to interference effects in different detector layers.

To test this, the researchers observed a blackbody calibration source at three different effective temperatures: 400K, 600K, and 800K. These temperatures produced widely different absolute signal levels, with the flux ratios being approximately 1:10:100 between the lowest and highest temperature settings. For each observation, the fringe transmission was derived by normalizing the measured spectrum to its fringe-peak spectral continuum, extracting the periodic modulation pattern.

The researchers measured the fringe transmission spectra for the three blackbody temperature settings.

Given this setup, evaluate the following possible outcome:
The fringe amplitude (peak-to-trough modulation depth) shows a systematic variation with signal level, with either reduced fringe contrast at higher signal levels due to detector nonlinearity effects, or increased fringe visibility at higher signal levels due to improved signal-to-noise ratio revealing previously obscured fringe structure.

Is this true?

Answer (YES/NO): NO